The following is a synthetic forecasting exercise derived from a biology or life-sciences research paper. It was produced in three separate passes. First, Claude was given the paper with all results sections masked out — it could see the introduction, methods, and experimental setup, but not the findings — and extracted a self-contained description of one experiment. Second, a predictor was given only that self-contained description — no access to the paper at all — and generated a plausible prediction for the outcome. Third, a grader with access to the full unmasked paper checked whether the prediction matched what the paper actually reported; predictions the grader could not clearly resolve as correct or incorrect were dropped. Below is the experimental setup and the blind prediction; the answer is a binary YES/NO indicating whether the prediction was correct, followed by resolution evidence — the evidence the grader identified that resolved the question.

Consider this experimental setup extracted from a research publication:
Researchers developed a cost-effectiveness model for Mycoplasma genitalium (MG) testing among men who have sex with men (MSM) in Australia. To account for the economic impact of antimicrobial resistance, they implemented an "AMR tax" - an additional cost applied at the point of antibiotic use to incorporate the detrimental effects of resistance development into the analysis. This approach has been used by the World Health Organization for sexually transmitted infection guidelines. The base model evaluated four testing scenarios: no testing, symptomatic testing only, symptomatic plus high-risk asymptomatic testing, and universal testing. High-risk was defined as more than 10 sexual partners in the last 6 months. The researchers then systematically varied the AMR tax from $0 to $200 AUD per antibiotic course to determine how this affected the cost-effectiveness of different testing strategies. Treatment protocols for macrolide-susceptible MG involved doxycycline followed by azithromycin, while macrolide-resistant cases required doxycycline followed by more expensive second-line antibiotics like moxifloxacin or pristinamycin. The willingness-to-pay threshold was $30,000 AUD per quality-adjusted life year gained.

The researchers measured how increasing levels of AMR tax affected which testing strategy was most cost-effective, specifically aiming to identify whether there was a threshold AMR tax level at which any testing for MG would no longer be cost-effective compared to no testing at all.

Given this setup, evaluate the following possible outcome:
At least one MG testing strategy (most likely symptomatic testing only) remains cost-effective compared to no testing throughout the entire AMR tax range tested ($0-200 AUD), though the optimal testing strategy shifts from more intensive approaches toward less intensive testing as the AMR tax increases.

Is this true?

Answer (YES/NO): NO